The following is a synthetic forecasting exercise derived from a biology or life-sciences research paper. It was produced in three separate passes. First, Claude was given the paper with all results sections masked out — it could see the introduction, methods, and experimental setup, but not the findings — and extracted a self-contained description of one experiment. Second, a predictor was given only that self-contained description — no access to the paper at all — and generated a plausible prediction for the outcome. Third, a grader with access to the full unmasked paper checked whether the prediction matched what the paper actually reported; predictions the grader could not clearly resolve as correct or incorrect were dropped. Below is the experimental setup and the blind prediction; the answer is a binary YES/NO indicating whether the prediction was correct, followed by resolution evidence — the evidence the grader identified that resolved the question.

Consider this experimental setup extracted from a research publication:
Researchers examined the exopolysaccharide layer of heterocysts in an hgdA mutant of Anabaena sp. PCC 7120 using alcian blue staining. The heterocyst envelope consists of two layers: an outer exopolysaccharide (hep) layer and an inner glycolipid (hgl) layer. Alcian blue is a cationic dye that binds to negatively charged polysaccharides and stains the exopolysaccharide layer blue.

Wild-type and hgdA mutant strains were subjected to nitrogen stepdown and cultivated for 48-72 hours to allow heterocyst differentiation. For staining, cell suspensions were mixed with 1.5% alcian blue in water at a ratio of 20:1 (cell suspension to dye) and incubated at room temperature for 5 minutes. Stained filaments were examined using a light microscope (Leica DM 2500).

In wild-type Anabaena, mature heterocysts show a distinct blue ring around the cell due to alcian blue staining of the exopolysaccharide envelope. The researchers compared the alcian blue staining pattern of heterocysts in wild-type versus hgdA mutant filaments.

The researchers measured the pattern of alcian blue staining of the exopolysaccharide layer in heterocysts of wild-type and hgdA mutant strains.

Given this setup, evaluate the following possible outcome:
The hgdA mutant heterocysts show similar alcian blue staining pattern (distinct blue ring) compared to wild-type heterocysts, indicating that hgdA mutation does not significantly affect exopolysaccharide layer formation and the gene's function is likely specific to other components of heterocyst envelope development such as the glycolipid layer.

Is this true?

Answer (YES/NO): YES